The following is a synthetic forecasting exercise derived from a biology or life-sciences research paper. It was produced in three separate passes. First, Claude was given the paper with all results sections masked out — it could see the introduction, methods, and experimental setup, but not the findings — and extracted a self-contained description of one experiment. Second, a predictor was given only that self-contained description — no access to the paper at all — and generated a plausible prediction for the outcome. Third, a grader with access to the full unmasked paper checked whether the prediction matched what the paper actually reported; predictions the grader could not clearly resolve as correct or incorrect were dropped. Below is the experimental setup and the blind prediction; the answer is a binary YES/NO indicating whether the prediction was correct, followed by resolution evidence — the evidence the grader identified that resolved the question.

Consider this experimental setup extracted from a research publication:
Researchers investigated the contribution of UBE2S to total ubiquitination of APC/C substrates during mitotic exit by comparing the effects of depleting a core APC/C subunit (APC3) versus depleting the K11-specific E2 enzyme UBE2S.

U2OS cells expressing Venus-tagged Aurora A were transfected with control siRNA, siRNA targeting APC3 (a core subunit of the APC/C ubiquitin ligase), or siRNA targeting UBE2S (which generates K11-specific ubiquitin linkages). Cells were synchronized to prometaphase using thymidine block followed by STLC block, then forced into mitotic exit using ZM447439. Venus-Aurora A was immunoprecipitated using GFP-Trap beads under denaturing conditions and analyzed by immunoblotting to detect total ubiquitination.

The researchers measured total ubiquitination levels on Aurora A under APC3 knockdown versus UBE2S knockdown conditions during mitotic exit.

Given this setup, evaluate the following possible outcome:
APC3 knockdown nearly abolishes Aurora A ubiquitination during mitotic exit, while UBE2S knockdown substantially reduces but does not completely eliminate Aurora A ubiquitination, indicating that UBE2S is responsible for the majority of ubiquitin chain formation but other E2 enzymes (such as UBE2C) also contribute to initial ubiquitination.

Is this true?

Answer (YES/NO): NO